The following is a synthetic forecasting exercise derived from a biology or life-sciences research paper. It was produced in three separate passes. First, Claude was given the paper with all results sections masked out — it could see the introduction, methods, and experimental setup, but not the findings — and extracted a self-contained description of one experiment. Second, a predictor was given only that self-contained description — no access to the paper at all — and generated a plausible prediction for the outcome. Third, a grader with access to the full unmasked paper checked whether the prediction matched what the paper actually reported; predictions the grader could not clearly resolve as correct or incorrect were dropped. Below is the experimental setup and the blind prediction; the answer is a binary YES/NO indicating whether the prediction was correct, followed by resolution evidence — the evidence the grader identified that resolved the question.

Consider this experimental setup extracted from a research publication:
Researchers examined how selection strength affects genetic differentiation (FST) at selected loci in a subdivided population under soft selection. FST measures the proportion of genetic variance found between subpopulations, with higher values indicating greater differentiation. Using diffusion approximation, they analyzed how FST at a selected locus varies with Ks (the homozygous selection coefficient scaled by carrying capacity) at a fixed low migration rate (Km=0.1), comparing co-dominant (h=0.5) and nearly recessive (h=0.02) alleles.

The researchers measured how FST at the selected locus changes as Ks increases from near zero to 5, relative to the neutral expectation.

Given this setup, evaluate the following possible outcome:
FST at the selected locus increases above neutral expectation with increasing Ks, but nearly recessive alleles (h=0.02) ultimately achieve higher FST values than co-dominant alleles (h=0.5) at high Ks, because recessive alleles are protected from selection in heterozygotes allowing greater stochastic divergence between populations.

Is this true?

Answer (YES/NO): NO